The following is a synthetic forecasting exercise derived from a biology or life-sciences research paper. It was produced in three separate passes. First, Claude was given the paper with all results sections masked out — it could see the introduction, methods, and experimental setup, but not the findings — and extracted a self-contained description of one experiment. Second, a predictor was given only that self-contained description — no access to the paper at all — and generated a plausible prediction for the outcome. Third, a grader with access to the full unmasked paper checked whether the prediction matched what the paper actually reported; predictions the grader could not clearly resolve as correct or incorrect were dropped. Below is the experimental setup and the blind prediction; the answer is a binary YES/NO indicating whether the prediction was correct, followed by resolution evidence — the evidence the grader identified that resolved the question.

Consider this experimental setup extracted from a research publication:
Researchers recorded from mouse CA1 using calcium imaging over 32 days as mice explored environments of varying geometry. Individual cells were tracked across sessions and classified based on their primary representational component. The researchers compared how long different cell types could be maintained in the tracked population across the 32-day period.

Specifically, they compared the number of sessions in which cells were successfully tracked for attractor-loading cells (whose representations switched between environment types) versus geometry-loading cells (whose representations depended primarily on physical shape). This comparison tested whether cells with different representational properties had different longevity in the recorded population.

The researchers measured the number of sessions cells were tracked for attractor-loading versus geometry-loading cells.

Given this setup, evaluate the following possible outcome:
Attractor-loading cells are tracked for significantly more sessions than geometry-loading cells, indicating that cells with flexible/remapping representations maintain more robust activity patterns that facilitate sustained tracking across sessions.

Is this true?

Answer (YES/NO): NO